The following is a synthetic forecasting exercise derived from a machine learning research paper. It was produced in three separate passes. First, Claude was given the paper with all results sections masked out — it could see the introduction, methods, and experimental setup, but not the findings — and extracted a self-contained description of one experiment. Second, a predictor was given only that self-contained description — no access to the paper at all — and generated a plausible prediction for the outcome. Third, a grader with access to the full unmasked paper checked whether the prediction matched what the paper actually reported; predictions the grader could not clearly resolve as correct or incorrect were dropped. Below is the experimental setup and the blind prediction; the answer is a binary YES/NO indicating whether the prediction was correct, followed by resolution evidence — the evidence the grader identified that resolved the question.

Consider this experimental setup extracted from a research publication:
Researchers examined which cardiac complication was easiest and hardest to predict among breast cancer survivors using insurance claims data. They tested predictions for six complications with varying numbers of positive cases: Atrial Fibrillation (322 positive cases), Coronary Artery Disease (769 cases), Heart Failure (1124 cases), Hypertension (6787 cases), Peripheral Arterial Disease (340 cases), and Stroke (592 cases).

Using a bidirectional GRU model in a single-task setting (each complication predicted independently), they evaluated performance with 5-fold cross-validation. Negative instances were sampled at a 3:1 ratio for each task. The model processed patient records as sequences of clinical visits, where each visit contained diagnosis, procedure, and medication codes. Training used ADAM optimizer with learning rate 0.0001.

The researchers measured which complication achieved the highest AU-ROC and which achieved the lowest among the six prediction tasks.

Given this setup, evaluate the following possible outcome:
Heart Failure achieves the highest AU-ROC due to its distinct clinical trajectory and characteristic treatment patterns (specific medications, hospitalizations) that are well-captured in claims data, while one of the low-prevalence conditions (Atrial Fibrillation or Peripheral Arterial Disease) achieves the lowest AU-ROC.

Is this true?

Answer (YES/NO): NO